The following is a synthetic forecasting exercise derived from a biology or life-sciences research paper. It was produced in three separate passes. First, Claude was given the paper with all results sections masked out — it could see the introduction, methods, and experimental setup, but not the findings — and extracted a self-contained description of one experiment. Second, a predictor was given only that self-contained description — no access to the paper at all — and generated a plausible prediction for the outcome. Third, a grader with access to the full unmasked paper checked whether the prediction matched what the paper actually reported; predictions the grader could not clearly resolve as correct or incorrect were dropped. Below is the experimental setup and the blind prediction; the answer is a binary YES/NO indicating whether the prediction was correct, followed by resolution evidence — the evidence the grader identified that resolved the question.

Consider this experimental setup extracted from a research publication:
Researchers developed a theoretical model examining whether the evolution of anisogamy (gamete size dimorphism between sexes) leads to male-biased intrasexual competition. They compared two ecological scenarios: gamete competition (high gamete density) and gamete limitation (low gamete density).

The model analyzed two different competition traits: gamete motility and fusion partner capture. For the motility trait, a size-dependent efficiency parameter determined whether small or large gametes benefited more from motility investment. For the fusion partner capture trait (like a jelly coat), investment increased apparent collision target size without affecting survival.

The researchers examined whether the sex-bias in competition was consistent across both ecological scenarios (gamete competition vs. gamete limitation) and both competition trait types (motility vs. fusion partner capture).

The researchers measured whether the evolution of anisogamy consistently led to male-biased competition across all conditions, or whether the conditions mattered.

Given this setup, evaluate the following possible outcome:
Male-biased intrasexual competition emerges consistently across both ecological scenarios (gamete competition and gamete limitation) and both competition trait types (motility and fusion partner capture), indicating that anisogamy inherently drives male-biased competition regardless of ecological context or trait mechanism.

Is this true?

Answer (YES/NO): NO